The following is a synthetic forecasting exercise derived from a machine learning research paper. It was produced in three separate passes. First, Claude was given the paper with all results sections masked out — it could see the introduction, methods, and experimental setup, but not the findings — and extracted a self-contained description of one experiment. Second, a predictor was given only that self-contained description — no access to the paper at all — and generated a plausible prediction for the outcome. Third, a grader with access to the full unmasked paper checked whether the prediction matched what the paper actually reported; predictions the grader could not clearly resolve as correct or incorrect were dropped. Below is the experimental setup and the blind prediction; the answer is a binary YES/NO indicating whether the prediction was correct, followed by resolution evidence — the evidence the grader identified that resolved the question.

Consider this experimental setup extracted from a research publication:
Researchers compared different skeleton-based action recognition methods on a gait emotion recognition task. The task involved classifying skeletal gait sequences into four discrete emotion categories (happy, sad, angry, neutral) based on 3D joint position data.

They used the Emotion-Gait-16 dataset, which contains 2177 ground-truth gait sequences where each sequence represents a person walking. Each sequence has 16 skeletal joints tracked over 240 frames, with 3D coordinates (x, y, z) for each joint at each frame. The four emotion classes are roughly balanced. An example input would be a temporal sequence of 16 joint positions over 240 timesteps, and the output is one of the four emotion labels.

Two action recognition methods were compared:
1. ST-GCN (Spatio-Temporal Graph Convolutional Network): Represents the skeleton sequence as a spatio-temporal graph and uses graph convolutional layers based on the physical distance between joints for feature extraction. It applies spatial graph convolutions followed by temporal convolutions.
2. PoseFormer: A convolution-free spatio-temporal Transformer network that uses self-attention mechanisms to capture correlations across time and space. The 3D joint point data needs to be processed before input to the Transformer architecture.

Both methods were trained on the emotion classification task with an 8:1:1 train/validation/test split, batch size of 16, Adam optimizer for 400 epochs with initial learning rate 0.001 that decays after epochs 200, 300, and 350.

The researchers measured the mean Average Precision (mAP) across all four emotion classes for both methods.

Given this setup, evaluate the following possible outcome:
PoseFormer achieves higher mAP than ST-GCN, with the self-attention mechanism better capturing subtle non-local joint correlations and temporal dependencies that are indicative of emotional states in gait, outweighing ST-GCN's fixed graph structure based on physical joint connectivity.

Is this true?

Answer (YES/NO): NO